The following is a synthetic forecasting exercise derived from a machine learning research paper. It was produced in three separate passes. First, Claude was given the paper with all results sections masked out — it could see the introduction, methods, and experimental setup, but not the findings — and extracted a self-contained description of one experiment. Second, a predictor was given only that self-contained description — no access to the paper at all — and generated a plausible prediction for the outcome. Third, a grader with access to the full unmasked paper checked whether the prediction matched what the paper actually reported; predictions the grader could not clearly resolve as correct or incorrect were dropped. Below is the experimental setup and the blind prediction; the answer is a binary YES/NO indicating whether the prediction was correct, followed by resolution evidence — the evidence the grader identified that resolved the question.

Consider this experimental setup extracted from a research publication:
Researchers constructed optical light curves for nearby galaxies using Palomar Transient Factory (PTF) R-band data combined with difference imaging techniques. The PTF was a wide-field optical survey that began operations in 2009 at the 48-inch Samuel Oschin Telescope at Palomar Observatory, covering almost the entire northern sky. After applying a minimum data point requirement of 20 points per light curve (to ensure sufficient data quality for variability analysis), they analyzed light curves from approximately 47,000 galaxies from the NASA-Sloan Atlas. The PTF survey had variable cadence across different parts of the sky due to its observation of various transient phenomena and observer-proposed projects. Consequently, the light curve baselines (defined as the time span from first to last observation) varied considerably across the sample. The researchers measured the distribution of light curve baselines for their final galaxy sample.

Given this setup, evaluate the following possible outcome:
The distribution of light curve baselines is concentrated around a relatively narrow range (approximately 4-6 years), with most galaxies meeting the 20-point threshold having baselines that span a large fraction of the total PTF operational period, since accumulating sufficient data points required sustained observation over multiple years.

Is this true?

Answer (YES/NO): NO